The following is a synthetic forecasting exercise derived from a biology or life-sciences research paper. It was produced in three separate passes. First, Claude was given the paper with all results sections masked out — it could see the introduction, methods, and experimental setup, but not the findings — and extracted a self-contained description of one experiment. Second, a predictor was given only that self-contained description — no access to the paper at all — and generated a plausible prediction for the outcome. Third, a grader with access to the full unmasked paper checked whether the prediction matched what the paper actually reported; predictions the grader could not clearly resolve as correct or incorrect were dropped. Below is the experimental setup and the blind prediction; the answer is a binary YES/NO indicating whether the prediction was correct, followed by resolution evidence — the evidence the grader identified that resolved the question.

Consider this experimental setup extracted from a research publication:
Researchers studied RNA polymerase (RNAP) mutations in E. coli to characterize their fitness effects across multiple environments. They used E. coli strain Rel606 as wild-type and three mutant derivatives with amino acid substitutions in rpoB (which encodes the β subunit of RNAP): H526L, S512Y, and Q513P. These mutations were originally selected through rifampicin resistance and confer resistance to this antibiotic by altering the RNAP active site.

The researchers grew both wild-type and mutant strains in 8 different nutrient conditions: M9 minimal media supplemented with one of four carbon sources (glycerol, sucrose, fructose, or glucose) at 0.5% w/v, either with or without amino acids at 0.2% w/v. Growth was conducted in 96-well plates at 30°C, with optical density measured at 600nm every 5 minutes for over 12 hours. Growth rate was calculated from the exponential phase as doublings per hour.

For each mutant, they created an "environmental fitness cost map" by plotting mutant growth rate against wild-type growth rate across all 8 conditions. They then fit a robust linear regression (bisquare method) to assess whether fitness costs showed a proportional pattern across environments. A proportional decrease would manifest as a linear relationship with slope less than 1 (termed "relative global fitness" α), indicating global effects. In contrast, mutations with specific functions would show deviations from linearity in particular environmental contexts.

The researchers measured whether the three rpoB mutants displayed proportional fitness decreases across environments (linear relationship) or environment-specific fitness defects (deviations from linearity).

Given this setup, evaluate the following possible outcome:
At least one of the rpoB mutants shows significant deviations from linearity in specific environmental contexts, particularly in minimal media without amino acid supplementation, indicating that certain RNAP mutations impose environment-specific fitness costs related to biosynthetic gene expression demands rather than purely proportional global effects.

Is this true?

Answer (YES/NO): NO